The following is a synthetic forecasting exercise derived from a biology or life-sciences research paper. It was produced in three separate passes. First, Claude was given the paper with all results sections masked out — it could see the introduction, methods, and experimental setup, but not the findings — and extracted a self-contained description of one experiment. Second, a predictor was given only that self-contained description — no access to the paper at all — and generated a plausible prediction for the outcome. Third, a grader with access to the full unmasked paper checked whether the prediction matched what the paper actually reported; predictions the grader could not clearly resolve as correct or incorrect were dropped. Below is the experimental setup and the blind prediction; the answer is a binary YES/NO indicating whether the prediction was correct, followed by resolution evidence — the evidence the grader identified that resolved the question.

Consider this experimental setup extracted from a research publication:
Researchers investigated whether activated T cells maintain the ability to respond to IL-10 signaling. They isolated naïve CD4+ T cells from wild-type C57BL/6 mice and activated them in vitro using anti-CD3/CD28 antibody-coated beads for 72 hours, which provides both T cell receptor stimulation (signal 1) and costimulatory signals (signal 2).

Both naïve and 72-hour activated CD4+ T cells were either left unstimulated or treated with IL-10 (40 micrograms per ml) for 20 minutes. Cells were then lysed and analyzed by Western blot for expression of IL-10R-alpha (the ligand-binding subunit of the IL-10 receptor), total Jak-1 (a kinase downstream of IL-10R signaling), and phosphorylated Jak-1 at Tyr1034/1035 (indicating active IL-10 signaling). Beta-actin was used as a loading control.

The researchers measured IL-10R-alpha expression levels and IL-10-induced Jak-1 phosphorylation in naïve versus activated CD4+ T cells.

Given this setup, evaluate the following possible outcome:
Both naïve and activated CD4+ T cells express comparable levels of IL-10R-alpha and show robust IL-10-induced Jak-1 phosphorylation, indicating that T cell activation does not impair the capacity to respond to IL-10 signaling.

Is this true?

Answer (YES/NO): NO